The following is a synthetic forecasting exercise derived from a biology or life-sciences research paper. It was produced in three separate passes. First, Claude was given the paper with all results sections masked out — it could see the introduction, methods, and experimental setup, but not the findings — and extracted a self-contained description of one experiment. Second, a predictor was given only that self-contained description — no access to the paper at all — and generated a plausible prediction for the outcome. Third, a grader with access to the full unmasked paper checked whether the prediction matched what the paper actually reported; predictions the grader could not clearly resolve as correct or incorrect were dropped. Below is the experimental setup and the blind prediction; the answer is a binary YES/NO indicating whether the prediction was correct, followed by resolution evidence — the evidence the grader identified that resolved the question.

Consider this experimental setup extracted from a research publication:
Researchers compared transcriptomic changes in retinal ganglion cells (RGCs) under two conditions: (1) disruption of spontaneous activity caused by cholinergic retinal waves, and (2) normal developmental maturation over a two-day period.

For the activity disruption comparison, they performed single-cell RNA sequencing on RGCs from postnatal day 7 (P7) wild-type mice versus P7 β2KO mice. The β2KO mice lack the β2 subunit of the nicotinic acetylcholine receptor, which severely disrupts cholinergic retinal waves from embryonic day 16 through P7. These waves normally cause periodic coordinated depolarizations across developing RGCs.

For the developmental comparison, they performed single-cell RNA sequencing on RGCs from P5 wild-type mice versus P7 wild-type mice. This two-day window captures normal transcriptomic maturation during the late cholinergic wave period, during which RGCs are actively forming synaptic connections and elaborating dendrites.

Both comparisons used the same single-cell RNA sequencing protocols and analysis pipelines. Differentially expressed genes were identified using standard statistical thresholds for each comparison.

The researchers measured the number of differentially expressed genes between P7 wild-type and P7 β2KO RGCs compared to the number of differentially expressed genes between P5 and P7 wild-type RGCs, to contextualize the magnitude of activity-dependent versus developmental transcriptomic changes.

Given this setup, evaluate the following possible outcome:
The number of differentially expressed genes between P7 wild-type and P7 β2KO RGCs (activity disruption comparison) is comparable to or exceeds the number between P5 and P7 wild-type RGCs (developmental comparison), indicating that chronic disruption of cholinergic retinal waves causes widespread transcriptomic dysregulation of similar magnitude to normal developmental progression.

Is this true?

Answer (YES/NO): NO